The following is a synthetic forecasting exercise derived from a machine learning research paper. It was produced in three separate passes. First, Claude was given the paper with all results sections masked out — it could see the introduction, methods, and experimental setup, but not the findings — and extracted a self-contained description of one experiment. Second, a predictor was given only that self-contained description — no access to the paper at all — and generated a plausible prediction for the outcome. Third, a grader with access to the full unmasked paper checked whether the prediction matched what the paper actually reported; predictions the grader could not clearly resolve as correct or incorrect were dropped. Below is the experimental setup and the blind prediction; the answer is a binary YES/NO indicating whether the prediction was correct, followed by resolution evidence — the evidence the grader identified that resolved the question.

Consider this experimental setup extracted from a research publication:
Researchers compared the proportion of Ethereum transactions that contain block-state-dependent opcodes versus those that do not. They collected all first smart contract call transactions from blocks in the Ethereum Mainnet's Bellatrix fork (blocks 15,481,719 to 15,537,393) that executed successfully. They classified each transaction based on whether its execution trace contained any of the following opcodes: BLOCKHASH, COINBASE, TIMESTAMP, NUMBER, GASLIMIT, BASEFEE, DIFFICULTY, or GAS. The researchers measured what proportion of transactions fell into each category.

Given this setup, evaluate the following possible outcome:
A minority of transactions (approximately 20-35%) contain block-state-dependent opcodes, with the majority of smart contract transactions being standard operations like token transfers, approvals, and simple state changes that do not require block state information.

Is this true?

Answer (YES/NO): NO